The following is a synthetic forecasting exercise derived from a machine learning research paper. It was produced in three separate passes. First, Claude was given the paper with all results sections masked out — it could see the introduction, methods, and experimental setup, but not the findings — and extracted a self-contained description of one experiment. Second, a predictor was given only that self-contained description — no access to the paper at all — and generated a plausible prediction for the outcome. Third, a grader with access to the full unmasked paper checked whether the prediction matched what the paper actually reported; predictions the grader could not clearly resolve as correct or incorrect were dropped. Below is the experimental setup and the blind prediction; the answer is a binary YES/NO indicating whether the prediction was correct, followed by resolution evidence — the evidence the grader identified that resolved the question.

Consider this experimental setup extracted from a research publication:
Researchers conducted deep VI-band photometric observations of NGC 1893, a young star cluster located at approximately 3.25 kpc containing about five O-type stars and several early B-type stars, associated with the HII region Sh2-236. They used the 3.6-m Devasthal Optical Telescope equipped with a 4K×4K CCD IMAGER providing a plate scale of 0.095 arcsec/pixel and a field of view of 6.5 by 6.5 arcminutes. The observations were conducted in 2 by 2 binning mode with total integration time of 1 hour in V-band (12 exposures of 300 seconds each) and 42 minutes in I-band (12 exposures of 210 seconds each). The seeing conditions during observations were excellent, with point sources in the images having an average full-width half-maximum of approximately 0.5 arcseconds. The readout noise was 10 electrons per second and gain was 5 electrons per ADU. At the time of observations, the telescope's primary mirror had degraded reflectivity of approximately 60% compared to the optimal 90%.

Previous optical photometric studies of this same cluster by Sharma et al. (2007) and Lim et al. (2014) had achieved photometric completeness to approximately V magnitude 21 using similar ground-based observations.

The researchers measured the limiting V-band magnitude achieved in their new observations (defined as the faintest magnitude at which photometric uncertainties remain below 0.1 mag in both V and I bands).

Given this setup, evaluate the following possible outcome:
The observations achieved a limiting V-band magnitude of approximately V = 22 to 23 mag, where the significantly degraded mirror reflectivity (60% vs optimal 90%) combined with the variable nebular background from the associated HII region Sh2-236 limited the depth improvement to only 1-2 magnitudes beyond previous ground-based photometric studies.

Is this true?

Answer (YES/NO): NO